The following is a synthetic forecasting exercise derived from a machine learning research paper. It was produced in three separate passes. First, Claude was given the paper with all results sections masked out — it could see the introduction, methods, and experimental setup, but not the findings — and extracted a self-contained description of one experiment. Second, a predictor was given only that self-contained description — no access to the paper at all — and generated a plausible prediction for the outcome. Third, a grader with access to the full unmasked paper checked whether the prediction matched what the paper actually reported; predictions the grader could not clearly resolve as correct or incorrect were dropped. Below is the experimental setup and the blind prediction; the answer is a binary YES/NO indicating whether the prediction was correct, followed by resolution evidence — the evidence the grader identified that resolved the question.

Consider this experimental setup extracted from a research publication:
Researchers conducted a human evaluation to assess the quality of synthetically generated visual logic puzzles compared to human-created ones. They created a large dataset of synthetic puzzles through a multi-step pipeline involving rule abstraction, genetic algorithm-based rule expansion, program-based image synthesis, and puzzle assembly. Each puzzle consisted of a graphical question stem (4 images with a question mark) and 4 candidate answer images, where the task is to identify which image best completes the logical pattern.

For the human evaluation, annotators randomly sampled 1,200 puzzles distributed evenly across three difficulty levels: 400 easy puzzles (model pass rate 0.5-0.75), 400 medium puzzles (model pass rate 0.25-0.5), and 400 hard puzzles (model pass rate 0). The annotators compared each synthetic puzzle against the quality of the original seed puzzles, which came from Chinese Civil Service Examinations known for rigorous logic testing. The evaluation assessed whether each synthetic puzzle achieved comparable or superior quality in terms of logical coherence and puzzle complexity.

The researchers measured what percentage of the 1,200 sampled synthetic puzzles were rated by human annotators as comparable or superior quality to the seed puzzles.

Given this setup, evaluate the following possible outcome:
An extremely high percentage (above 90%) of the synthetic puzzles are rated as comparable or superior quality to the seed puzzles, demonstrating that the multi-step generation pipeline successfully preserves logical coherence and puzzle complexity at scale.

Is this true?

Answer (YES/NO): NO